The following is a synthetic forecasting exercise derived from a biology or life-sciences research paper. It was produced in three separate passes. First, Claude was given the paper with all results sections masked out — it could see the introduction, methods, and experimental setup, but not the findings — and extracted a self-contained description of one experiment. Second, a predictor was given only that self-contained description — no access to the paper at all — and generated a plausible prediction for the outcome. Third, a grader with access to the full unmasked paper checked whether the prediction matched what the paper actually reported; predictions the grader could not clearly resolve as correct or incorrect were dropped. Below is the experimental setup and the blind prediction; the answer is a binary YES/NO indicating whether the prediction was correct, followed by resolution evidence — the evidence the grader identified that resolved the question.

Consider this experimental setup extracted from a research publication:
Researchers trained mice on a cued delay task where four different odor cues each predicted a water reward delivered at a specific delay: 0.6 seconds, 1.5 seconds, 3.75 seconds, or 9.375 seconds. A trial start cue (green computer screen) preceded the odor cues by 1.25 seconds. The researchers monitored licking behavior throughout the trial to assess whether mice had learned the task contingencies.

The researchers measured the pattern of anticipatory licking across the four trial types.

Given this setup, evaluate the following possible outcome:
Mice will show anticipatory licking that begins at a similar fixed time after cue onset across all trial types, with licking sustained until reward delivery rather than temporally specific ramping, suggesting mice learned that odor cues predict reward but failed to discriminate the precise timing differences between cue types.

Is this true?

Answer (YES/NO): NO